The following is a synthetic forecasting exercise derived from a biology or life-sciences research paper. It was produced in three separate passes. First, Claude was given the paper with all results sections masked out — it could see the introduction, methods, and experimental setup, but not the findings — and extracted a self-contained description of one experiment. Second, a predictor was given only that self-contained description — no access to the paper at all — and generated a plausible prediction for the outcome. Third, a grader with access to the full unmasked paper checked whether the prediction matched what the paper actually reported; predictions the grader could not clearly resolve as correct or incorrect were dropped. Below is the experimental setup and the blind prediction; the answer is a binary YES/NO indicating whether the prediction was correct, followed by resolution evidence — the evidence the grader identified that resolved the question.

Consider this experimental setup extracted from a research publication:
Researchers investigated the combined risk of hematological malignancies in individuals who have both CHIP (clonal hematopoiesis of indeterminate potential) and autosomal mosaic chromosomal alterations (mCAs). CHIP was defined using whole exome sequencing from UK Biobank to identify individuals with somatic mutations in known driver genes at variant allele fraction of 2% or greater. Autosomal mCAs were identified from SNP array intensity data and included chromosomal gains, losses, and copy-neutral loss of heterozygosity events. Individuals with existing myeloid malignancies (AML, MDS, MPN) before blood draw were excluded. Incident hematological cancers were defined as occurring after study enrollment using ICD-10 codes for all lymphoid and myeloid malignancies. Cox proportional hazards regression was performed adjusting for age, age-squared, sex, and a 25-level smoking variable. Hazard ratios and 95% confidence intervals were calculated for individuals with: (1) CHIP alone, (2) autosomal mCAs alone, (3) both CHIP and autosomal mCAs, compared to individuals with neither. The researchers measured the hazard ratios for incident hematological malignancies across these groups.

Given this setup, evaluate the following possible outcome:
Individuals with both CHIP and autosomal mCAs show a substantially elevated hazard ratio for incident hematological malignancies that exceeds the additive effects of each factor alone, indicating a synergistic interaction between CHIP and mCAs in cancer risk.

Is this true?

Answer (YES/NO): YES